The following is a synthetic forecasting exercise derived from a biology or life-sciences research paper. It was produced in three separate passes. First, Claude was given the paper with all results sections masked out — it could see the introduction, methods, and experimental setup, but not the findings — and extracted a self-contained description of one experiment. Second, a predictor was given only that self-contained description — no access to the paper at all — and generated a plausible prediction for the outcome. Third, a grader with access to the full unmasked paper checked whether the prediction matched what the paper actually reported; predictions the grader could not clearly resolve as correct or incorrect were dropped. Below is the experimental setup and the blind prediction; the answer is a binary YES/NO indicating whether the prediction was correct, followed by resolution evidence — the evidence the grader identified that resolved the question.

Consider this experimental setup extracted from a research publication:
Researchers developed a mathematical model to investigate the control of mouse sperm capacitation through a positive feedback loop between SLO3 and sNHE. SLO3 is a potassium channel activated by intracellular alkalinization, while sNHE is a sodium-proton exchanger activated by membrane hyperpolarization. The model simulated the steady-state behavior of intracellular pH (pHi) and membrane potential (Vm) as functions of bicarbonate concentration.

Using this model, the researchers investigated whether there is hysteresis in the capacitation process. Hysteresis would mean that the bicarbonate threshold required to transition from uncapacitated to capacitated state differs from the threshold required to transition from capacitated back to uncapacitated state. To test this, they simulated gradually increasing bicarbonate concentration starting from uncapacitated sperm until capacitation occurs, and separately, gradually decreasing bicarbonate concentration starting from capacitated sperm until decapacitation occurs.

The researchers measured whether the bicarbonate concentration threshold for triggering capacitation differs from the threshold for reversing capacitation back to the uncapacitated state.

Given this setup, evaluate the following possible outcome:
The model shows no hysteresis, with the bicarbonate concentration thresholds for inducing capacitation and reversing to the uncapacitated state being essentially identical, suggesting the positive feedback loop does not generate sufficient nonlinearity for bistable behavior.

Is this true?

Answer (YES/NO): NO